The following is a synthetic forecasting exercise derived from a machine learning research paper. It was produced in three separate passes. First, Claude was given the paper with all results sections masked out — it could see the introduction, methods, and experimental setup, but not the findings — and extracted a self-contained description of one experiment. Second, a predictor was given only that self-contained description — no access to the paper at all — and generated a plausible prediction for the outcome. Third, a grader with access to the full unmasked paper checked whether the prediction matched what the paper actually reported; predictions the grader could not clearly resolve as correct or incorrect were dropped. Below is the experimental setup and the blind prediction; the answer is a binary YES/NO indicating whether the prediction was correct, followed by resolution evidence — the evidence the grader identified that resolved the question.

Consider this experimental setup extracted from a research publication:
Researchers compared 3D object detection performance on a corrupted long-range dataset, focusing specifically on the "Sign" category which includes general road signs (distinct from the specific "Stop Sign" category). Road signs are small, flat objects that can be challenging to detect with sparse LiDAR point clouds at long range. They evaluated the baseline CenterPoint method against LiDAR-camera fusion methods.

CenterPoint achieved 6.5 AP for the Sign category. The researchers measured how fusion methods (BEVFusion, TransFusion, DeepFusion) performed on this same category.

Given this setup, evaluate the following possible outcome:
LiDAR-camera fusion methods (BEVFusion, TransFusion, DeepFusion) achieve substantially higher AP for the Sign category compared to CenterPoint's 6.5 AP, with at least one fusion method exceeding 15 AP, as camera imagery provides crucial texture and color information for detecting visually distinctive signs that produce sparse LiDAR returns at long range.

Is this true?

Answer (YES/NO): NO